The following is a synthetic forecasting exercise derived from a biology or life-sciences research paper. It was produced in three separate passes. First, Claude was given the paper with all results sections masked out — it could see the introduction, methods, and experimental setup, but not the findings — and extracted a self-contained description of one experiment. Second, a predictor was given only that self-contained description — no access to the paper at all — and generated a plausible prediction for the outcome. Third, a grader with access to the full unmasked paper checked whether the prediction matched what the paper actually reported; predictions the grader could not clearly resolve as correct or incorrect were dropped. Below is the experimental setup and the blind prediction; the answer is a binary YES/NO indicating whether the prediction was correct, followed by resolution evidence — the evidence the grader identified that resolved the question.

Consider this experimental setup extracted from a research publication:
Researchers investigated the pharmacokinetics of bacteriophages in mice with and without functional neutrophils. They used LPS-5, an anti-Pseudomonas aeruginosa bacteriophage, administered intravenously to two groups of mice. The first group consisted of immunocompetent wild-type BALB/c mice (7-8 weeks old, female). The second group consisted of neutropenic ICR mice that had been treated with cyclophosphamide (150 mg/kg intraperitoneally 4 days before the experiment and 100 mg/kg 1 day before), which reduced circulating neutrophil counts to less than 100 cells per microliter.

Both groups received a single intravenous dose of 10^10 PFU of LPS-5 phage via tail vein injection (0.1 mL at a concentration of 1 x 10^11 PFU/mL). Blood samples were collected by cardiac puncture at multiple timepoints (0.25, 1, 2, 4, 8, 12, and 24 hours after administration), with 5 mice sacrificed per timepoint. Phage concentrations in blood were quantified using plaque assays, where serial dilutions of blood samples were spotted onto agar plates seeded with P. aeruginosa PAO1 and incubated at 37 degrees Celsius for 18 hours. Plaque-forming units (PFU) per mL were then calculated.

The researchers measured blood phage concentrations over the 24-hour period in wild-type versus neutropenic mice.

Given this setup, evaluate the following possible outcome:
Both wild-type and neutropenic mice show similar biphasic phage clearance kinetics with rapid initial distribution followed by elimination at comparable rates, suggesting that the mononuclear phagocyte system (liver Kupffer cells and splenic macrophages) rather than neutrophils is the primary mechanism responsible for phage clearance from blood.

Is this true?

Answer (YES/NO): NO